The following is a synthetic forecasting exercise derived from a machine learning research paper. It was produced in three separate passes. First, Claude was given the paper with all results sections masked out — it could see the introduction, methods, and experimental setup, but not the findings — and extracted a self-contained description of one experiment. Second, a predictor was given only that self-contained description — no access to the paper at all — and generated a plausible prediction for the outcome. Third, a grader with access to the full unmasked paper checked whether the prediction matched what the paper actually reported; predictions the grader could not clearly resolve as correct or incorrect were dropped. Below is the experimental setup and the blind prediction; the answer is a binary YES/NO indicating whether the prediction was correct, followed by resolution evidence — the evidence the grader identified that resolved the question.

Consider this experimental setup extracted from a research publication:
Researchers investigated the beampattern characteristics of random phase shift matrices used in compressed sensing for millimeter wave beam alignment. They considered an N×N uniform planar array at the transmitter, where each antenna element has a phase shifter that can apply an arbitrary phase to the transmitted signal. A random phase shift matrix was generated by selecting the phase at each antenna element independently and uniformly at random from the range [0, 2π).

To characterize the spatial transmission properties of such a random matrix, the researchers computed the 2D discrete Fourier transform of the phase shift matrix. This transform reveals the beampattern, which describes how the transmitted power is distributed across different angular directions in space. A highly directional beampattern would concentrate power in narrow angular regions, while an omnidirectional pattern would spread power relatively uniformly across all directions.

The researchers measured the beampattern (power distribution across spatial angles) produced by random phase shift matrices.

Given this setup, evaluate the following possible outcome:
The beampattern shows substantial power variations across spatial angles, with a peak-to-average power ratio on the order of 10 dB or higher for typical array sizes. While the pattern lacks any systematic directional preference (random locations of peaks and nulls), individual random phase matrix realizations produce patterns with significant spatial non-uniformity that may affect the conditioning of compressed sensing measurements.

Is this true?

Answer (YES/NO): NO